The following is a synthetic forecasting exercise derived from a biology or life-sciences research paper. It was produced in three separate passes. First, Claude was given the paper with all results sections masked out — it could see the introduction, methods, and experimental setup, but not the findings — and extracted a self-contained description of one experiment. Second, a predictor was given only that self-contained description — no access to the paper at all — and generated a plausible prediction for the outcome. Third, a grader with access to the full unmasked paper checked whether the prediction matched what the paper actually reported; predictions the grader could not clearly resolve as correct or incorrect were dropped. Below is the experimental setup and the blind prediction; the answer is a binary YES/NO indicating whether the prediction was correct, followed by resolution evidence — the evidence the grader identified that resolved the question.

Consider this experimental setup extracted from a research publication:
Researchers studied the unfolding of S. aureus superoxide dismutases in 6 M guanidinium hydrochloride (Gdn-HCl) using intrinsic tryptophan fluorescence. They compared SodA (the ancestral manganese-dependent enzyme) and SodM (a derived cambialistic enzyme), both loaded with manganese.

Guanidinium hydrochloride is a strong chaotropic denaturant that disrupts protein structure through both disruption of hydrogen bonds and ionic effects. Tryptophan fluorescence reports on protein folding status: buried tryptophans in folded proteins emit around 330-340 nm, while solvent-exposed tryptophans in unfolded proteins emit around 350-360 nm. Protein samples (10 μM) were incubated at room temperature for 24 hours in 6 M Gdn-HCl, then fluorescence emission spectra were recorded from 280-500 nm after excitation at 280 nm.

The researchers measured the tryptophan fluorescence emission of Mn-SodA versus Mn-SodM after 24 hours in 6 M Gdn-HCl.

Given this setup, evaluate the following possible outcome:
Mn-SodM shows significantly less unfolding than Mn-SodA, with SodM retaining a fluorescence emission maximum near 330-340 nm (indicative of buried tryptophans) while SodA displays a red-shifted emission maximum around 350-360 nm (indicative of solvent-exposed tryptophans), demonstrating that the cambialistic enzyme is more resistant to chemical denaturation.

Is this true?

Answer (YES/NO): NO